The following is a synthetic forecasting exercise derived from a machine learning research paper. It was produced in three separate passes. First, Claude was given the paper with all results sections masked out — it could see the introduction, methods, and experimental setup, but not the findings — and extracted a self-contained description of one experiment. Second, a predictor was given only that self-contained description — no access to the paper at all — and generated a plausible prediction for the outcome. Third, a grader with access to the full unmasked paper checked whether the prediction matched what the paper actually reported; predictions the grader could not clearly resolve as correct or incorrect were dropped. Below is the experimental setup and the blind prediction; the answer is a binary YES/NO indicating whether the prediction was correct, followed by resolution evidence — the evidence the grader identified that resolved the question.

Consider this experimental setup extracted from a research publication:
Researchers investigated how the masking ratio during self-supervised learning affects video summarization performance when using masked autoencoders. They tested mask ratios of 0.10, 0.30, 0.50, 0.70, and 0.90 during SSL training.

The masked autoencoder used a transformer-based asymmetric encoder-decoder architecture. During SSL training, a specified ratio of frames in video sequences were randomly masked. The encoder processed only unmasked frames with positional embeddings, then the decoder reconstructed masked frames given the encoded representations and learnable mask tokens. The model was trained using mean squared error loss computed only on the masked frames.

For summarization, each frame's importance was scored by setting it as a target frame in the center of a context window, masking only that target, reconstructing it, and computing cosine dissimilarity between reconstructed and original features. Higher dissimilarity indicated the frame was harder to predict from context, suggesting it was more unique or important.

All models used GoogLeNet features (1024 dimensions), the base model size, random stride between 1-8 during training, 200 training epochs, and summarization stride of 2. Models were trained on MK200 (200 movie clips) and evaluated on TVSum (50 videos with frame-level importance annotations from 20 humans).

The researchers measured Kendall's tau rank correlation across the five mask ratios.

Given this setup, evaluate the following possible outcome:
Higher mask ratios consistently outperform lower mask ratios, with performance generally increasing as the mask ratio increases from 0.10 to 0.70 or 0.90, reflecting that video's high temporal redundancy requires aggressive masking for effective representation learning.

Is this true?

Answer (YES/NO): NO